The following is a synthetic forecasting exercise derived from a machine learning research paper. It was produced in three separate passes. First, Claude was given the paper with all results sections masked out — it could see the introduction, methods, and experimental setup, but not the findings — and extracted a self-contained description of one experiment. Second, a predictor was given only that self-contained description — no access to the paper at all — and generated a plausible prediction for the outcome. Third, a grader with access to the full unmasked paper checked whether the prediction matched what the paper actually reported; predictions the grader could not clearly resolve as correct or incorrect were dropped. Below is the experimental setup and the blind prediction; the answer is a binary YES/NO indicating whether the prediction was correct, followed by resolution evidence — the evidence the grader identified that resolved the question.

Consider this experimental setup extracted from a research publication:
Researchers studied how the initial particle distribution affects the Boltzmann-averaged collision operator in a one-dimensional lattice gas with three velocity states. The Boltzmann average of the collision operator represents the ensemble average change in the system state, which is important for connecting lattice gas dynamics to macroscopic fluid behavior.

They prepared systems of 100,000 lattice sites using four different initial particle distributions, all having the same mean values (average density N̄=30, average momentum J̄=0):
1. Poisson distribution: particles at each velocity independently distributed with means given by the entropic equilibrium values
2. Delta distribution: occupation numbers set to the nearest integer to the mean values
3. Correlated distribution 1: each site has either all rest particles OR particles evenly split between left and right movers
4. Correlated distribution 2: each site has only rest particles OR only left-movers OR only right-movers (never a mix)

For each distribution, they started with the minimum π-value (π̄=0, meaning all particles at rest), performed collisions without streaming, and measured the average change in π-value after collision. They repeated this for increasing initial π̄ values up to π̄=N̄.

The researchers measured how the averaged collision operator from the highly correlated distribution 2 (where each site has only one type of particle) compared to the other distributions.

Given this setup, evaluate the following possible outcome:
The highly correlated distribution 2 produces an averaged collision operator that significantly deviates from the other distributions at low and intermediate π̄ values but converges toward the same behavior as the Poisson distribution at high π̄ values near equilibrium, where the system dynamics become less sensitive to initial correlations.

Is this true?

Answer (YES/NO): NO